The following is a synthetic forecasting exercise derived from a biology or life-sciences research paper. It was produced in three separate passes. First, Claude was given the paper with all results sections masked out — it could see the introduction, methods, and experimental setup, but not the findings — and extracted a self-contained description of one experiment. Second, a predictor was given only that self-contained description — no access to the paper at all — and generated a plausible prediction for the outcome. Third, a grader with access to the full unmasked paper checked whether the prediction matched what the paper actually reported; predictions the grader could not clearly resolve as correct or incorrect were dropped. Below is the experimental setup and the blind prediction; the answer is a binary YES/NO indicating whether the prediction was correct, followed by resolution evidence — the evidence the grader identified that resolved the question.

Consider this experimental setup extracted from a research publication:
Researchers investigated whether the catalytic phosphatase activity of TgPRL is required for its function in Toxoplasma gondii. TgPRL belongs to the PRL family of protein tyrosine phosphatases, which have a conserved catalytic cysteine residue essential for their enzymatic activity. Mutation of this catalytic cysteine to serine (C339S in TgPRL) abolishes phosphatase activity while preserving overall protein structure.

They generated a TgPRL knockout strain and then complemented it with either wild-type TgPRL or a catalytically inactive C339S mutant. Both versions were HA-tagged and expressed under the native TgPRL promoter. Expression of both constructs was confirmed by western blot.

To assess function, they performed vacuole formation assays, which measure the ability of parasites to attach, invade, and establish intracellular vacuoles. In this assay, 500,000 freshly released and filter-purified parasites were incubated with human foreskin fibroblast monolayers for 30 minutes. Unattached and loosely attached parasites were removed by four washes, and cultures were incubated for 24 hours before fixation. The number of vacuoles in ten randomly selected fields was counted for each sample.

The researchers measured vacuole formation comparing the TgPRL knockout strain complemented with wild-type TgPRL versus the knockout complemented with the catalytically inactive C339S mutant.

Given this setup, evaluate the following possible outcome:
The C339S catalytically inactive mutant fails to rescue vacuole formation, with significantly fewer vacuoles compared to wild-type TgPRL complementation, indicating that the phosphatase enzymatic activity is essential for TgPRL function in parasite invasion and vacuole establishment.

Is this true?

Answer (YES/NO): YES